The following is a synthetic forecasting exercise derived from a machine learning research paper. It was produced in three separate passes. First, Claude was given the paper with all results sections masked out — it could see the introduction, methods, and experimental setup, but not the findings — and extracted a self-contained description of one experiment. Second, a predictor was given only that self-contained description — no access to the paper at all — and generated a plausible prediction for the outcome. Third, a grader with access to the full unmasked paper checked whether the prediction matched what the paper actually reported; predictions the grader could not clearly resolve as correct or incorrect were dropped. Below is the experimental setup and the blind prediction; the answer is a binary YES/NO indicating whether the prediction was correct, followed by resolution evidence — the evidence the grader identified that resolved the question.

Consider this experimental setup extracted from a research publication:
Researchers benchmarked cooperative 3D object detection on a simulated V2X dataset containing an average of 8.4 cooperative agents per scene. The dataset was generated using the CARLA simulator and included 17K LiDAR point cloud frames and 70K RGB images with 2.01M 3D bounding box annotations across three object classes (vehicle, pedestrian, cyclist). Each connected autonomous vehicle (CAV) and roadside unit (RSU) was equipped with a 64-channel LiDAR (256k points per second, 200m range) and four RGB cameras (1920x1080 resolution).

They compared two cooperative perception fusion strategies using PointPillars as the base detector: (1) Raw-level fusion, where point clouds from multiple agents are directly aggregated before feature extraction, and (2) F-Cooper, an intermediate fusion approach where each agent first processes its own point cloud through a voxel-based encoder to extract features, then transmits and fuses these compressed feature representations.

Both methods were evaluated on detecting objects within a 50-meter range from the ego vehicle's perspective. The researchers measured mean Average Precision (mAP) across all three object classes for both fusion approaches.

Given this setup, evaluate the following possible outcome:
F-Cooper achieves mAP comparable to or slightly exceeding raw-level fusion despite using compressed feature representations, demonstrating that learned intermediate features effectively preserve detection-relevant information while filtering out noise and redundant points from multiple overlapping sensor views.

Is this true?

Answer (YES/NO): NO